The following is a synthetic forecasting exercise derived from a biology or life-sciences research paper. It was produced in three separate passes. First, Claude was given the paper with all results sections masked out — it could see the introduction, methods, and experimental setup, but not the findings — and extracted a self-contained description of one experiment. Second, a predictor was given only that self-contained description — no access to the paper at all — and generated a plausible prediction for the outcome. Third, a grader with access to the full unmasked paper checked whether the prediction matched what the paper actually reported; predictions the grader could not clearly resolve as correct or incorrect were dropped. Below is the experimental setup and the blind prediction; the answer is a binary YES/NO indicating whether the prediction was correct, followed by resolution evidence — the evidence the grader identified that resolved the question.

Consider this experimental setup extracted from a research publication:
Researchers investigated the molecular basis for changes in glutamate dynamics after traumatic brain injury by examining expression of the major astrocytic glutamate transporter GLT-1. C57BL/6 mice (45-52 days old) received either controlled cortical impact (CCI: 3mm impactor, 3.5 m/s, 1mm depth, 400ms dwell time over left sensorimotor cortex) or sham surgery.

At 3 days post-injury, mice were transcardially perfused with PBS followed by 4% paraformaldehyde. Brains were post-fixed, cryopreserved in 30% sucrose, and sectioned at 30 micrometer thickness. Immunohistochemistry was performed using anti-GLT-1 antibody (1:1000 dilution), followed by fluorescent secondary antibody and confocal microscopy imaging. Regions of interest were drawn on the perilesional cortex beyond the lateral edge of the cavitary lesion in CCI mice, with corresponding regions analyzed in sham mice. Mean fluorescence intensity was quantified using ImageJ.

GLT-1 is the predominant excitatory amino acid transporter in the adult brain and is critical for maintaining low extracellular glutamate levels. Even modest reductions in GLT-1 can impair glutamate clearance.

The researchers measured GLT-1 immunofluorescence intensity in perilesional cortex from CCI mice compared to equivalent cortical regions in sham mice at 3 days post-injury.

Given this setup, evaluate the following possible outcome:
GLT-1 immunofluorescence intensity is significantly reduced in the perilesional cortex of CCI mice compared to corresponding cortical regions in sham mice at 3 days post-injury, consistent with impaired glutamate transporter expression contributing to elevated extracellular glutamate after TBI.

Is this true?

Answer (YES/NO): YES